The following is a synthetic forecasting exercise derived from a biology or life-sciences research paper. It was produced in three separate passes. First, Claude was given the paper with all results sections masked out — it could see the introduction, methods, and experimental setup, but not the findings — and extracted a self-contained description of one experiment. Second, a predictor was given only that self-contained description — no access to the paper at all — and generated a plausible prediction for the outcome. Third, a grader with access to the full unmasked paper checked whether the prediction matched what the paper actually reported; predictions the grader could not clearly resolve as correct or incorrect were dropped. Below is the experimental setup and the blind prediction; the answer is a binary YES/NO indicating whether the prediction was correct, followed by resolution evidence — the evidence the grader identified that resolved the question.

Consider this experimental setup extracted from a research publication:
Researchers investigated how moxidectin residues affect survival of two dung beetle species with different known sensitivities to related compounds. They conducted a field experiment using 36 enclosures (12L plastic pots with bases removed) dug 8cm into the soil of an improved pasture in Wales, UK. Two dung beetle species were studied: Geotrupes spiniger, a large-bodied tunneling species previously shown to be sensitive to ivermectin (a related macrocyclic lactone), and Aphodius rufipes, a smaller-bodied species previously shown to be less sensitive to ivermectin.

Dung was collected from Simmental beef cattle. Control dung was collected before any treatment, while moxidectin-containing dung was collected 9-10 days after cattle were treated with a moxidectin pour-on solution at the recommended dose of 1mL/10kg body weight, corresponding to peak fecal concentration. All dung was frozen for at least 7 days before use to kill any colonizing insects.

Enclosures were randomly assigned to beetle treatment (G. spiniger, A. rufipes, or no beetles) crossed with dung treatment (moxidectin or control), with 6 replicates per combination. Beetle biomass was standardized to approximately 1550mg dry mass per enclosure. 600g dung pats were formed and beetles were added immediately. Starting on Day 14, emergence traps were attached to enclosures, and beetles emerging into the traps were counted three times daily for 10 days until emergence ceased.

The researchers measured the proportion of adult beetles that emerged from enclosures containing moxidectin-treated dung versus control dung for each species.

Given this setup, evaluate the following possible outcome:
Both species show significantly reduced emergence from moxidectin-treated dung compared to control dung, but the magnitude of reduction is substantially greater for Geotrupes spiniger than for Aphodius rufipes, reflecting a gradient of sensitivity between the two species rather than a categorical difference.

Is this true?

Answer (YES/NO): NO